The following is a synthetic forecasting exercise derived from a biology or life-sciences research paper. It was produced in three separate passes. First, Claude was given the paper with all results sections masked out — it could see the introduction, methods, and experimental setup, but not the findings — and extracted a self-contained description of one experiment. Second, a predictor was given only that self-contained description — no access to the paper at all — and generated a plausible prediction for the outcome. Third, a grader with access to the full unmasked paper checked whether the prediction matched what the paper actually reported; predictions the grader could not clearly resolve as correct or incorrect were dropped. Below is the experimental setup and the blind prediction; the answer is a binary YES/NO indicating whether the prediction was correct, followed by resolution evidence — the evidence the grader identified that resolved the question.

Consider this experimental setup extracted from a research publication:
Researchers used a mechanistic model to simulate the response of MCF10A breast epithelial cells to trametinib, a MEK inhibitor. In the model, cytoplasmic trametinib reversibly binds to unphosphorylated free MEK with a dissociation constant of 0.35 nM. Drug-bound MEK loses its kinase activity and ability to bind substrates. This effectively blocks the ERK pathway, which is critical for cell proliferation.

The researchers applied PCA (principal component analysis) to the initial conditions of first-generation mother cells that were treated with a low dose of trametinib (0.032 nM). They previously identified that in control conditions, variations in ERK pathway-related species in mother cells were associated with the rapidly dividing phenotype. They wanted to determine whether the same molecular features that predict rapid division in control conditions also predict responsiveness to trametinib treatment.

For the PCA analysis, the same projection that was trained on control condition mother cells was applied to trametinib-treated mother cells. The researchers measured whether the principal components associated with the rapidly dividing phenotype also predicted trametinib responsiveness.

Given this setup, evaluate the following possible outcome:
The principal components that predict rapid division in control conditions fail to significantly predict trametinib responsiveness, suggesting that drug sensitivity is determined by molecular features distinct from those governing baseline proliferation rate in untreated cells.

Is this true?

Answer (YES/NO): NO